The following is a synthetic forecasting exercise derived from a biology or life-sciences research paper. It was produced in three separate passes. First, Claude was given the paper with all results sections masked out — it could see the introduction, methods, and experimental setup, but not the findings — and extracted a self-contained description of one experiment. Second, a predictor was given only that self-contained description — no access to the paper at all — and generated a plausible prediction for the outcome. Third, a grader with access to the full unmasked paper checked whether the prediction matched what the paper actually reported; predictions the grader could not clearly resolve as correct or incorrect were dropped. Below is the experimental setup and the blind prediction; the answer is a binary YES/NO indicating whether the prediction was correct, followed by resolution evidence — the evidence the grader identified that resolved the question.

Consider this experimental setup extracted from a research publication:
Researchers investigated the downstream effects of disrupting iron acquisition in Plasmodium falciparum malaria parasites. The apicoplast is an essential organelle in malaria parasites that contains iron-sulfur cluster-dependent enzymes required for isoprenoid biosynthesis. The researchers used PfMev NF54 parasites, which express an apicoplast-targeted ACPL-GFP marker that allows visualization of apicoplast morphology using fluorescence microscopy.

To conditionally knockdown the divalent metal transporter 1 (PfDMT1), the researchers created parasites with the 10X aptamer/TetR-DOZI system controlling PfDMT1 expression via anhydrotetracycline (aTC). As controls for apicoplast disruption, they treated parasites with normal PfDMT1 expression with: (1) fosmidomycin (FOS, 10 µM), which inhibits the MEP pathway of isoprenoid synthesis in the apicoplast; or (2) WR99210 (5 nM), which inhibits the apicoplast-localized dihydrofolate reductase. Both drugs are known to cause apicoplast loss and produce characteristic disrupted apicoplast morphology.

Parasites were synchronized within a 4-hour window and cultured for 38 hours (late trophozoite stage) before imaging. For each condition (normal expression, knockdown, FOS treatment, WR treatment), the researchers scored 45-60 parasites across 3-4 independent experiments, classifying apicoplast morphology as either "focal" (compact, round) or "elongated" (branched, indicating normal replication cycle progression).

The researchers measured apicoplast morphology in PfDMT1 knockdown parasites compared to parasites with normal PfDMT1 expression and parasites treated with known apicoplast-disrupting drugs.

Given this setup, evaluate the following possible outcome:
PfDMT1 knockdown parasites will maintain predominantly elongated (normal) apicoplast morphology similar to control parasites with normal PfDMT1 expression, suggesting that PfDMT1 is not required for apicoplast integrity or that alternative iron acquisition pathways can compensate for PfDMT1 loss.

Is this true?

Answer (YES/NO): NO